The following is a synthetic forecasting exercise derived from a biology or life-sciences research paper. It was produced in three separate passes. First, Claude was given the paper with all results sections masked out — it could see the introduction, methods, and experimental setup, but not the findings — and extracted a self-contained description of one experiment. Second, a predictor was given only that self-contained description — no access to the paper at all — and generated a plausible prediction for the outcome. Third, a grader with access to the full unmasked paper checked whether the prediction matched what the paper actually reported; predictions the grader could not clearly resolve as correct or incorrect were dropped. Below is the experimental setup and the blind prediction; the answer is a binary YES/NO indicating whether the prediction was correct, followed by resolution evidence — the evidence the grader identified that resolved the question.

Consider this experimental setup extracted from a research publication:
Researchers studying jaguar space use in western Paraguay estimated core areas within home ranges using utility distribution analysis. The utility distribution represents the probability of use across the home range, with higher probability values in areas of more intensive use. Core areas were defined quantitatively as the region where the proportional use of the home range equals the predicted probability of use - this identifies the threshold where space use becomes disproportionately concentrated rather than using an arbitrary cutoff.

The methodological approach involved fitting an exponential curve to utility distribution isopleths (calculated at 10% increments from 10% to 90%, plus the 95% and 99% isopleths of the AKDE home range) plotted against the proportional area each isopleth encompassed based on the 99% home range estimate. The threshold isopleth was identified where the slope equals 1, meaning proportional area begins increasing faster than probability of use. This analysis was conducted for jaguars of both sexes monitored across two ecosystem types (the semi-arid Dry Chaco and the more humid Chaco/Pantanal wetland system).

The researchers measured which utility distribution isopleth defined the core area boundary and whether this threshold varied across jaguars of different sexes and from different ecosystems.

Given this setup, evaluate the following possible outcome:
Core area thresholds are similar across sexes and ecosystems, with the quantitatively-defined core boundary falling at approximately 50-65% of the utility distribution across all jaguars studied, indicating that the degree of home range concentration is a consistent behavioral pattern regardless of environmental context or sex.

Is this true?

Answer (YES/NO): YES